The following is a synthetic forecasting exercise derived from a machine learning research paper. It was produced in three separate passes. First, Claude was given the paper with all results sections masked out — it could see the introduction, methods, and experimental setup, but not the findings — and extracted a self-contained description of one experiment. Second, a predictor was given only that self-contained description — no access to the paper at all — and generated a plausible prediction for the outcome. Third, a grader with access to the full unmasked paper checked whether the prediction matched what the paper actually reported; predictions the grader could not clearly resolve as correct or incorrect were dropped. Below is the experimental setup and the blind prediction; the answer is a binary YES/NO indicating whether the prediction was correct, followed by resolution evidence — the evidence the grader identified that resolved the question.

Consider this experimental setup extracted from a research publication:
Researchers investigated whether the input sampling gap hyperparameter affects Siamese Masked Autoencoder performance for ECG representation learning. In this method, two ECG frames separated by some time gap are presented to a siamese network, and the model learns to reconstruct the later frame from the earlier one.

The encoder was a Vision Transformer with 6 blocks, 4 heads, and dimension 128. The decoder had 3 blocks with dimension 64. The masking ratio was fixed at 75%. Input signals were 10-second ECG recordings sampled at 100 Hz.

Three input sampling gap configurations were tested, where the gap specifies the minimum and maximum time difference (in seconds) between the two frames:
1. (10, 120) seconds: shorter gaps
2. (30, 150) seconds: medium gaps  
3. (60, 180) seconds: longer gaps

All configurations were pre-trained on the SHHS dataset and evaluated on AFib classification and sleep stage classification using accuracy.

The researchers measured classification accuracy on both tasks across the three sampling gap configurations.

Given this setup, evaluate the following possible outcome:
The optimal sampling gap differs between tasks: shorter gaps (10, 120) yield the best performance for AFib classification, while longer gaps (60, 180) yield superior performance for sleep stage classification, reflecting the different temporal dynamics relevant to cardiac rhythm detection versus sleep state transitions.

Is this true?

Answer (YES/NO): NO